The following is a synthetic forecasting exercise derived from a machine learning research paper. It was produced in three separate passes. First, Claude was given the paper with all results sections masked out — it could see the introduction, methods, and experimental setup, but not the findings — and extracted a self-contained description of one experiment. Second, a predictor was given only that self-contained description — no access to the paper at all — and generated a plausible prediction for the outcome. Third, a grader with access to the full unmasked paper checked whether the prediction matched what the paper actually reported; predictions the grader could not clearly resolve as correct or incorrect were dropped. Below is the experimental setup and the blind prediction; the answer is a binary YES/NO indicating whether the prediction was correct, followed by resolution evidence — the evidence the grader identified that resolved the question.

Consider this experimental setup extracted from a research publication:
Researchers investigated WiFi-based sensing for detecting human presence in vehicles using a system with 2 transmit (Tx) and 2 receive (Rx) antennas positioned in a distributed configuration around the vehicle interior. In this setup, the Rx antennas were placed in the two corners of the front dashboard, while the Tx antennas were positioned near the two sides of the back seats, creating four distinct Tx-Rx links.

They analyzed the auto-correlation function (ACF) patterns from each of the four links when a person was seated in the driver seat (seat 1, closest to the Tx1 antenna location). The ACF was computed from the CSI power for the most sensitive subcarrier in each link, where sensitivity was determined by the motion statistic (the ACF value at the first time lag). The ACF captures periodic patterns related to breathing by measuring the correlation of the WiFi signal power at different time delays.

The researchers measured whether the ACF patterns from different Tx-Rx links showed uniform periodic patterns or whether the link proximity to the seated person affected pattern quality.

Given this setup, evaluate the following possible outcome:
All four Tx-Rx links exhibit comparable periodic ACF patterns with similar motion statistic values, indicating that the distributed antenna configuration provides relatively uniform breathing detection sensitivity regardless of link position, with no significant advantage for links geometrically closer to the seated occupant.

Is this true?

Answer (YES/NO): NO